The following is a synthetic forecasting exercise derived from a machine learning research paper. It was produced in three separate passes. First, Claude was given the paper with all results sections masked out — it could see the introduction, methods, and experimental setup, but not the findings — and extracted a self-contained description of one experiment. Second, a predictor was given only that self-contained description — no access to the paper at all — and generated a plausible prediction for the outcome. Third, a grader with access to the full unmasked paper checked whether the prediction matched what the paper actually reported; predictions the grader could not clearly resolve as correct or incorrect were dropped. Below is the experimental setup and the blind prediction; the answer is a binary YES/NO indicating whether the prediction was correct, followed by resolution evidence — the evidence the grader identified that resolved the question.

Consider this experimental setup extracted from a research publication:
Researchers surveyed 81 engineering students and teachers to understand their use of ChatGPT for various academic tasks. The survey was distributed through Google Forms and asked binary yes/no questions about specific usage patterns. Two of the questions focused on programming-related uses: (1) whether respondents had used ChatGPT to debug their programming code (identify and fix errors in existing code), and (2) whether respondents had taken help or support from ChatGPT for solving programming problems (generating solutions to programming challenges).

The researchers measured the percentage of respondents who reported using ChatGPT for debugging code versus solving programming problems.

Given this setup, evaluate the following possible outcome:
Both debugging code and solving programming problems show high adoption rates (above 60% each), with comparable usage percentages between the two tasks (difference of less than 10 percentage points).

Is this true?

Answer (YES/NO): YES